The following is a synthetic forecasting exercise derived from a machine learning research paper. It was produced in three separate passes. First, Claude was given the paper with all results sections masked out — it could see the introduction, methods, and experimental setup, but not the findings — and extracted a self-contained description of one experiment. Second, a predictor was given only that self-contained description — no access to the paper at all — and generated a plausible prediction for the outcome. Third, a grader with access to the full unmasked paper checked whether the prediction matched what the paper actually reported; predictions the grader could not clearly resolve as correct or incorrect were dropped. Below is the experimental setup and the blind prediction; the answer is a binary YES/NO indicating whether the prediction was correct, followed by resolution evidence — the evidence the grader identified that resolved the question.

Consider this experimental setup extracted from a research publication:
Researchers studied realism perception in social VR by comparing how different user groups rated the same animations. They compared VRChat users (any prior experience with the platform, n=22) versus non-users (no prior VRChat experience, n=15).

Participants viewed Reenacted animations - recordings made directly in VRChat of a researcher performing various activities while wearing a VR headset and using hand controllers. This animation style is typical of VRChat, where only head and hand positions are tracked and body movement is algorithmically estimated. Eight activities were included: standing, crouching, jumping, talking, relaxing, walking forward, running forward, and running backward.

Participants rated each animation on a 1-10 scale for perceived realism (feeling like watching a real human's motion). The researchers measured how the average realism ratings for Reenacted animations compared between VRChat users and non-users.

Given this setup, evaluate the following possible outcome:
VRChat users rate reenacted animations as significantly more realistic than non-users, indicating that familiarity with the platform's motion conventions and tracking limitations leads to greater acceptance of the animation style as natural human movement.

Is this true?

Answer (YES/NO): YES